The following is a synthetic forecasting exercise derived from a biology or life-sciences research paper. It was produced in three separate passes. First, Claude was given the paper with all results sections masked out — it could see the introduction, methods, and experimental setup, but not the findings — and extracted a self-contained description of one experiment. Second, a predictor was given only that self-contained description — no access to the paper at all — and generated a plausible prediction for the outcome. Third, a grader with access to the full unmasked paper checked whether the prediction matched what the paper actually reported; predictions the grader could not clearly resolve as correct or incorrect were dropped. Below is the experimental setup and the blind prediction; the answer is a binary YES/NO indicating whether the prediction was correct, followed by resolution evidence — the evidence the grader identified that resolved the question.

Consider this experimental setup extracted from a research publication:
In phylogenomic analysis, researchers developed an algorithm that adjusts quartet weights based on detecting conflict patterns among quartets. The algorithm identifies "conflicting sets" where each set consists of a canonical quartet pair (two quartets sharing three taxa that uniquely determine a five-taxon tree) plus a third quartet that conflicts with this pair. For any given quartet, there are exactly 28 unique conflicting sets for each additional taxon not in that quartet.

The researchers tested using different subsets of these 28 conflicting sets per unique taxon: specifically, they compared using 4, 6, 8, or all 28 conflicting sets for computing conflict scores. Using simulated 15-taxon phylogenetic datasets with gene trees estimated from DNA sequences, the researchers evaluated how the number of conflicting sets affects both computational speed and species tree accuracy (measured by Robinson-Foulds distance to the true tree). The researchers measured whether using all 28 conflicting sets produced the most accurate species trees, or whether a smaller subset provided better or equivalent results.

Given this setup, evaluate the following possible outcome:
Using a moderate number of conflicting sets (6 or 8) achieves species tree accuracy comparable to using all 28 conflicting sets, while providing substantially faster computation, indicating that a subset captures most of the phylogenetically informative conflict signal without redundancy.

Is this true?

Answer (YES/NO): NO